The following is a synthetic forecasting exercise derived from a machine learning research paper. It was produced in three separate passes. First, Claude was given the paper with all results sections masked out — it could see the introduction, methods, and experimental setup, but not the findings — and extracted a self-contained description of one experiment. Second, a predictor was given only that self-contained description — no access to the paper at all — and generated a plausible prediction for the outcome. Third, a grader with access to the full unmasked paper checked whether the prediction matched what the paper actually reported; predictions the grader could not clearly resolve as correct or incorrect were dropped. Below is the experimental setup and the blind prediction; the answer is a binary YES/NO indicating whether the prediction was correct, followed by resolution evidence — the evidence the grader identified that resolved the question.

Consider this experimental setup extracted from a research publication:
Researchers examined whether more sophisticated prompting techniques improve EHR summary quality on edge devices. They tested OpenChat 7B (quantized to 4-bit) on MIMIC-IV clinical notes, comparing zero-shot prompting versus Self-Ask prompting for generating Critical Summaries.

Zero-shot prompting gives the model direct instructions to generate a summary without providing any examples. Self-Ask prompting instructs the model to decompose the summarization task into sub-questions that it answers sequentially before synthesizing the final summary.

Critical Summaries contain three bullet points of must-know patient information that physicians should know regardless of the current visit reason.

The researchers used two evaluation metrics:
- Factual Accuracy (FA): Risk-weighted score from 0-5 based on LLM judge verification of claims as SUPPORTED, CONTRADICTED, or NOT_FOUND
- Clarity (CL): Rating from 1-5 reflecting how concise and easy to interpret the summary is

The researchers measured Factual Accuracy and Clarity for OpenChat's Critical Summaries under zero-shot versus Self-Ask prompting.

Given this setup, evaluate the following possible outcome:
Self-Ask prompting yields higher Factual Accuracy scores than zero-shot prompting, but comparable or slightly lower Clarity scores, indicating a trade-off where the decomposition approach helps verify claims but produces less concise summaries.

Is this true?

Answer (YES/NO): NO